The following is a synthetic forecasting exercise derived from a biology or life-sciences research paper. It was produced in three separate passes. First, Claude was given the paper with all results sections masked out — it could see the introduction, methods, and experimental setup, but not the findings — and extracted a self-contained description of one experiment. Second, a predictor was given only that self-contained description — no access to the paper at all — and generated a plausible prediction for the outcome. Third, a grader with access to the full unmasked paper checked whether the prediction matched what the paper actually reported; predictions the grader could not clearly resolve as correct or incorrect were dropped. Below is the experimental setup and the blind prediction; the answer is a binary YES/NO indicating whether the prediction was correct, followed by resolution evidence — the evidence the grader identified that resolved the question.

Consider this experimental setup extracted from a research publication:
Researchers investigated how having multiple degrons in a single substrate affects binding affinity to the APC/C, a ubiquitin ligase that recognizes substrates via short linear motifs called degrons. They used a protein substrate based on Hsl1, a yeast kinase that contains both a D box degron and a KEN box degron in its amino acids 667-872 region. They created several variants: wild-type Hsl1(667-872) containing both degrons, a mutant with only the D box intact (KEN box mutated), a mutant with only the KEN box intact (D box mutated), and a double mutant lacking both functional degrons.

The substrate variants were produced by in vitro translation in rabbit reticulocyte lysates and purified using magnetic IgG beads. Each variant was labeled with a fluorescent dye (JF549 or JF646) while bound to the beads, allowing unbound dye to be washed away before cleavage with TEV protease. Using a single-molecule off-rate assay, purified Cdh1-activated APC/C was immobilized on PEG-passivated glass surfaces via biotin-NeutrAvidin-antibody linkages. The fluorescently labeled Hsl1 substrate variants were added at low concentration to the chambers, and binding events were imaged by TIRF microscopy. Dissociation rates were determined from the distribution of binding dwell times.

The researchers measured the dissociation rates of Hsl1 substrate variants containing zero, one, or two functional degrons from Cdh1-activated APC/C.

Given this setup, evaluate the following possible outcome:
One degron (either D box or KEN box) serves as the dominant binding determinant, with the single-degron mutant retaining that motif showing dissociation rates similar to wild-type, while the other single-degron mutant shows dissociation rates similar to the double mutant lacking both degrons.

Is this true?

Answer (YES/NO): NO